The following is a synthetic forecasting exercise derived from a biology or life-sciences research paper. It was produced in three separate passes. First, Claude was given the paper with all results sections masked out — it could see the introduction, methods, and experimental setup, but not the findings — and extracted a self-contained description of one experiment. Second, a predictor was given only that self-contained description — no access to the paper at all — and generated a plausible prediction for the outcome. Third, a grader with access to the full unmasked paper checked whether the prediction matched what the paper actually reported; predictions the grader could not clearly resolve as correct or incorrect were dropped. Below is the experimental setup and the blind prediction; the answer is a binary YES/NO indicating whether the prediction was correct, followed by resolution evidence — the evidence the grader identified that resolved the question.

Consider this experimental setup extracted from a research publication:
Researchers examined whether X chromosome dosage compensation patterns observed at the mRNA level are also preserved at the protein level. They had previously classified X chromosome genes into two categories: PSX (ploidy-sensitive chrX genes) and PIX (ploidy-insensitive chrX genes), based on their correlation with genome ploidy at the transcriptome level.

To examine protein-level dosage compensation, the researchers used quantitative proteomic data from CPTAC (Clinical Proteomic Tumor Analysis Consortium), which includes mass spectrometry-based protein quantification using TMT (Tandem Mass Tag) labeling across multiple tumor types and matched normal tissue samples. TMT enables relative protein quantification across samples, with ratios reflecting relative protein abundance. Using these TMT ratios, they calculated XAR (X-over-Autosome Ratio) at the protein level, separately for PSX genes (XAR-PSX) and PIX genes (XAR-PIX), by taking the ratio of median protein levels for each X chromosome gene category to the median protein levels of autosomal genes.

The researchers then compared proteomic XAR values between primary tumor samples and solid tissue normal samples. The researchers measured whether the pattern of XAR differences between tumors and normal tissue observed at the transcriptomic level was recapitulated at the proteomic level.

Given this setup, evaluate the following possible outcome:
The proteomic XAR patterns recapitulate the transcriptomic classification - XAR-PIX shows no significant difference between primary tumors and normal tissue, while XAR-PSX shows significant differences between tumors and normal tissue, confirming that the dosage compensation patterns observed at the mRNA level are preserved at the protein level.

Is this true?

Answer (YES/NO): NO